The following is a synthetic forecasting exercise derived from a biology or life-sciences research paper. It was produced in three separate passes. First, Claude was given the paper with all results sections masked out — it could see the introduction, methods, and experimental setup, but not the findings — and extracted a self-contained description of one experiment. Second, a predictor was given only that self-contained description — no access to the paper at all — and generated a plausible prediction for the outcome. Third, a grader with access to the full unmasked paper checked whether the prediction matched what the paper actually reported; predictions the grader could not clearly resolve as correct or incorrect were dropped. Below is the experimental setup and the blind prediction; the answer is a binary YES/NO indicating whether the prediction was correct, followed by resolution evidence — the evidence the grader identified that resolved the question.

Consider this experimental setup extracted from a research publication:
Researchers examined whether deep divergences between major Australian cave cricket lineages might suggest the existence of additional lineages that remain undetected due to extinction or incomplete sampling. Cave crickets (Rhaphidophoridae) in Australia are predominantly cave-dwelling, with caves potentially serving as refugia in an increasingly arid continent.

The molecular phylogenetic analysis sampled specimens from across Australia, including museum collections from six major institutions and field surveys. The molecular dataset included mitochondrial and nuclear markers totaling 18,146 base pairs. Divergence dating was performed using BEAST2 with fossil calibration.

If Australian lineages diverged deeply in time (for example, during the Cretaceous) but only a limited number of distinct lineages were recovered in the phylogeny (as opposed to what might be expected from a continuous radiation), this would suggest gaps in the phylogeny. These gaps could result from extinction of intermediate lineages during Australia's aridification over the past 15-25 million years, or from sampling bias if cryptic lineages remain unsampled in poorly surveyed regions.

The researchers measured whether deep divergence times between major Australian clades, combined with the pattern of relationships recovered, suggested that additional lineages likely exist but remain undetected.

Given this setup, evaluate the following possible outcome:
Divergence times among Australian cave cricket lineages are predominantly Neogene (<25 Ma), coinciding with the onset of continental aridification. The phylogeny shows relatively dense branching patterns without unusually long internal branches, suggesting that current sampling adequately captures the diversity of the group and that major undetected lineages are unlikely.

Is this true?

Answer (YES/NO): NO